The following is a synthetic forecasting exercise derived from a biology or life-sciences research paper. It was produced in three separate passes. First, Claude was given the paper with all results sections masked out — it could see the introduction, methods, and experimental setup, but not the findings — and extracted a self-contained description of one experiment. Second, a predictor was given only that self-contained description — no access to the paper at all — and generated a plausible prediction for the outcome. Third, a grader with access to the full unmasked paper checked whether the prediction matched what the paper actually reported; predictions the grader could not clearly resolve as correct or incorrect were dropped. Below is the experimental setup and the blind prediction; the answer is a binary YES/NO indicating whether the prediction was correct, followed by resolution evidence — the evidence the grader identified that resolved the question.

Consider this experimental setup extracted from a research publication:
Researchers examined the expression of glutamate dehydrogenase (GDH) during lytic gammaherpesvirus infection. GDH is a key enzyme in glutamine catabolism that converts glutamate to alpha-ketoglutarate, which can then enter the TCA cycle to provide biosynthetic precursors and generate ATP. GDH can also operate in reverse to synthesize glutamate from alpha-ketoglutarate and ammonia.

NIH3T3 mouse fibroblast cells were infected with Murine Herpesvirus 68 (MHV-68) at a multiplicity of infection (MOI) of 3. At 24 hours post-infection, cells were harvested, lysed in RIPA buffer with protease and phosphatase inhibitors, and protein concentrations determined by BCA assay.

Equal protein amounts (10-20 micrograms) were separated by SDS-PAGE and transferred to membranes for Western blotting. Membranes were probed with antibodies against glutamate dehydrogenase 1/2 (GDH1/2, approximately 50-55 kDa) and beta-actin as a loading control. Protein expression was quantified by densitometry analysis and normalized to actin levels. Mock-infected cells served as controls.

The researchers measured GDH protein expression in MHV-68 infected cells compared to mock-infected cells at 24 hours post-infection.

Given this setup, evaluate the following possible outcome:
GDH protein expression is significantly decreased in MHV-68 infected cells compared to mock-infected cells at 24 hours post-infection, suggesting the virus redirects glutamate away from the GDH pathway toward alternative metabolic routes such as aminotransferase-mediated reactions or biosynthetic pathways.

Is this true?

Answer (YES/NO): NO